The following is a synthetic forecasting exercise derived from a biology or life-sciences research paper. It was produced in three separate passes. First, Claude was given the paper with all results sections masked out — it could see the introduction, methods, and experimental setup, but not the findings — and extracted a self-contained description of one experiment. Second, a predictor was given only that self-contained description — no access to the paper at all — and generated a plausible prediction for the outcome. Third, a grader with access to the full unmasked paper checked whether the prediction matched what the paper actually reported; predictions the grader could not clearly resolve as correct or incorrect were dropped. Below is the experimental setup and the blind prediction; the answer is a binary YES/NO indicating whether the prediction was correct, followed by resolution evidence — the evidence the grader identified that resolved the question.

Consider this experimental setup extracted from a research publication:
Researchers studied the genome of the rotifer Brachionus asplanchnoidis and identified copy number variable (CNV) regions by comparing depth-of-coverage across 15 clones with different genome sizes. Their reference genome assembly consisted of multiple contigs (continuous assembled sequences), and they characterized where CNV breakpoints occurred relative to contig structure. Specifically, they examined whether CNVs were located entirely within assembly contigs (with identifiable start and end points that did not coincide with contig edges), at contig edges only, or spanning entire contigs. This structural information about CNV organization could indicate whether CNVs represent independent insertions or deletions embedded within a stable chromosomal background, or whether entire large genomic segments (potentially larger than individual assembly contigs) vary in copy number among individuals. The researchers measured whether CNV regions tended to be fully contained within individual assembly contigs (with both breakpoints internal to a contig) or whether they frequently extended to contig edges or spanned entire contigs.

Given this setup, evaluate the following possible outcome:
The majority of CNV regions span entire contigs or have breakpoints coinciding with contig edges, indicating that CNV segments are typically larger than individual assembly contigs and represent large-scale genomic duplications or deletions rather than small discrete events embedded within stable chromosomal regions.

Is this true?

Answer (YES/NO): YES